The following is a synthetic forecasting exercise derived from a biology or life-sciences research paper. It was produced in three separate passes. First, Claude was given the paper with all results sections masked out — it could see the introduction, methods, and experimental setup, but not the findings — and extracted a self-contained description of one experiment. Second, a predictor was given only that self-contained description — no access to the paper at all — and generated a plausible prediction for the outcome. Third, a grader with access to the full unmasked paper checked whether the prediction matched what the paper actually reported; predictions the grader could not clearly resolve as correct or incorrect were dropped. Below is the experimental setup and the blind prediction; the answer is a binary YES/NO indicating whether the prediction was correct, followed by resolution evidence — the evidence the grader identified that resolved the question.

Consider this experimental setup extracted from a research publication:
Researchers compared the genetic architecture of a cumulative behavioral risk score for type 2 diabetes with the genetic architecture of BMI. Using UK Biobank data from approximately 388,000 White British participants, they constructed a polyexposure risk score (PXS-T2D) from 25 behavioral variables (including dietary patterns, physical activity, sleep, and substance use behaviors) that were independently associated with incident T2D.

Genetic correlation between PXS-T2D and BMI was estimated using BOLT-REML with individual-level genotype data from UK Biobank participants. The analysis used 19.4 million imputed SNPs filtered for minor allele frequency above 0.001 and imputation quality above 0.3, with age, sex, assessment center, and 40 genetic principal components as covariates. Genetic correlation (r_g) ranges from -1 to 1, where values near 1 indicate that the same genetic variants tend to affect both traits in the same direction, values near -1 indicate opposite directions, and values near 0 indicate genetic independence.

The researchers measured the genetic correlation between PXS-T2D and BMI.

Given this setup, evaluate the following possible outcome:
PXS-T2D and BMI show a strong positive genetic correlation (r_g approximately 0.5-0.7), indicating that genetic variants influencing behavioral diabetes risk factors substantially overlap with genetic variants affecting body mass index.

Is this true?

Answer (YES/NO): YES